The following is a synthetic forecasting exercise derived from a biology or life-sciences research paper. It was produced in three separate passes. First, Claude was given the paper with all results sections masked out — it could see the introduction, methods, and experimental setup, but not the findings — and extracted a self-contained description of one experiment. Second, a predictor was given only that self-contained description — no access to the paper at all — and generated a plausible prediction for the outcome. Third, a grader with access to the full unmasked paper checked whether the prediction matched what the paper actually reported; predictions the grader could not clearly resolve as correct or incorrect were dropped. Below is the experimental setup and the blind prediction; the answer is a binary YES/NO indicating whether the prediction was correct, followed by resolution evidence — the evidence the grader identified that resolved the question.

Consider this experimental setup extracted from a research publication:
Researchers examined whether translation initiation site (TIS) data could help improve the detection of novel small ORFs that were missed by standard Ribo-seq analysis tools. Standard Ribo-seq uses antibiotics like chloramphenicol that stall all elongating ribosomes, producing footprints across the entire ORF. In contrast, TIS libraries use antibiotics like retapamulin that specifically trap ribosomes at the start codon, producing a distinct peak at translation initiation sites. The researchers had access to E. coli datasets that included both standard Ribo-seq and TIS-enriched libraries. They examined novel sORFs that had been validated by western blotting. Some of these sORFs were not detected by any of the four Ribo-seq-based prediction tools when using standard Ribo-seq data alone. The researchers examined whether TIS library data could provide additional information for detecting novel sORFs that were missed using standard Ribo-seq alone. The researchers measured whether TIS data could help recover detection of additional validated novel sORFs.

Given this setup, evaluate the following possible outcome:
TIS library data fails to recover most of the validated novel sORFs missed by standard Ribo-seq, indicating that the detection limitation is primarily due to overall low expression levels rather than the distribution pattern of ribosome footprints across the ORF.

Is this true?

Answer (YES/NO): NO